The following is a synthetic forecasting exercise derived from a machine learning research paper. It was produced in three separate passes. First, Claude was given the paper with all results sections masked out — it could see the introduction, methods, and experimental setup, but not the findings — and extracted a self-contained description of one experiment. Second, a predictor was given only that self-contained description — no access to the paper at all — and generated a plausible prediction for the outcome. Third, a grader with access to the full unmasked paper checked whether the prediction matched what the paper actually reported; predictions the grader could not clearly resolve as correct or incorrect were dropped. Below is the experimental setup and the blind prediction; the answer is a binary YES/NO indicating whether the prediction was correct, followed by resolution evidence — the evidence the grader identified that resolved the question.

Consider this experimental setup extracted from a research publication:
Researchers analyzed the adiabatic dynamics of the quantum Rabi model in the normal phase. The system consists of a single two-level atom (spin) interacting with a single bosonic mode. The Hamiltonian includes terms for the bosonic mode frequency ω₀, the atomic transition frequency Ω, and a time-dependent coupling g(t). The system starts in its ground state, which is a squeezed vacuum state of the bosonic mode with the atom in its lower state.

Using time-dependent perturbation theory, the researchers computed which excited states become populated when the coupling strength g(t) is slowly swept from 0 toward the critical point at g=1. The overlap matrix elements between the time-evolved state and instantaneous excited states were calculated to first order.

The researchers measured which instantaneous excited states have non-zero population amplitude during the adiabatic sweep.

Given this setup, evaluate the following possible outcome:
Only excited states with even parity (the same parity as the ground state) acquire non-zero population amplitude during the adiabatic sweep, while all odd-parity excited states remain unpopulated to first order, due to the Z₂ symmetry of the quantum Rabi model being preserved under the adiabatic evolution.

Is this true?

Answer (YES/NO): YES